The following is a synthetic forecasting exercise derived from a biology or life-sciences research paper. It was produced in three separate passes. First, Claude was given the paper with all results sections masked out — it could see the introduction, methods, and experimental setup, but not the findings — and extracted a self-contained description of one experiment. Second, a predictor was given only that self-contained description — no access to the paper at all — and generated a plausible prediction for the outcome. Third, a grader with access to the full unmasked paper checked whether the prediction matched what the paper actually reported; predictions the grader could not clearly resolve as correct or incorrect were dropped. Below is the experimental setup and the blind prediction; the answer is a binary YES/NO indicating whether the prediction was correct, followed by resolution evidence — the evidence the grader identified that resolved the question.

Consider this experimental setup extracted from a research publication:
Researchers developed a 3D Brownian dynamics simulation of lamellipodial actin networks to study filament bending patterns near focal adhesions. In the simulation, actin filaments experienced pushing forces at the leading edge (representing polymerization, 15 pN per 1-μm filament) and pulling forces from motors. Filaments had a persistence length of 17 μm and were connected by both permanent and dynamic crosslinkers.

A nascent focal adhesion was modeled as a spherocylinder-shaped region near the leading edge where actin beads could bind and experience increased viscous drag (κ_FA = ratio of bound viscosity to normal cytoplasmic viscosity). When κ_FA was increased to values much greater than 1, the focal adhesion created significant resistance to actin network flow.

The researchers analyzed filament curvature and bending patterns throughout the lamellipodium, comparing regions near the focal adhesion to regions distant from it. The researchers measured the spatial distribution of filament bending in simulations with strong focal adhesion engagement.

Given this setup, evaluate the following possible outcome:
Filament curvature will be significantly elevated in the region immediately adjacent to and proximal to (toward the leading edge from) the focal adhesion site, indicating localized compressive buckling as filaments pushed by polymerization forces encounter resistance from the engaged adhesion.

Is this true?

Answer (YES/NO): NO